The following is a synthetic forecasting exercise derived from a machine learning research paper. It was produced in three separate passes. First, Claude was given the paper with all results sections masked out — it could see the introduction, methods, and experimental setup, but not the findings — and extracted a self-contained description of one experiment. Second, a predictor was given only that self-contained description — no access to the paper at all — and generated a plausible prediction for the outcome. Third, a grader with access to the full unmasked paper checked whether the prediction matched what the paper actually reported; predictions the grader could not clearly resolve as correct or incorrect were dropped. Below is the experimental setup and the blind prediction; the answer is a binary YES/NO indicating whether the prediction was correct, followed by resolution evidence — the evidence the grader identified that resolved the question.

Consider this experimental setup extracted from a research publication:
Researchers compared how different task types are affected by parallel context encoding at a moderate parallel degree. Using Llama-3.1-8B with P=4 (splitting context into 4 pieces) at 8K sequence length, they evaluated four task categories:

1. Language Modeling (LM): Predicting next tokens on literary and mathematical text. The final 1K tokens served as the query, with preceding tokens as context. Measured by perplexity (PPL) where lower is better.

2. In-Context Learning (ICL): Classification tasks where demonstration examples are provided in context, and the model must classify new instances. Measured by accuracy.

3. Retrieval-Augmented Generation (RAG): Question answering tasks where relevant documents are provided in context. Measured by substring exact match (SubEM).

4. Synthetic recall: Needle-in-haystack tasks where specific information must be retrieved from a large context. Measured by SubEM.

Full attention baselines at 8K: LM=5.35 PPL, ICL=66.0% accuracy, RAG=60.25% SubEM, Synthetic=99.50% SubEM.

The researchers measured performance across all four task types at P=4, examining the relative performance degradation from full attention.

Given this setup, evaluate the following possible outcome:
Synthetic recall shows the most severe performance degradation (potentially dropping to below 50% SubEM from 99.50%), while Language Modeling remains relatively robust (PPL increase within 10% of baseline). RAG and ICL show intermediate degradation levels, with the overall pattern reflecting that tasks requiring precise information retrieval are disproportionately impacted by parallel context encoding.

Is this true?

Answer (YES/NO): NO